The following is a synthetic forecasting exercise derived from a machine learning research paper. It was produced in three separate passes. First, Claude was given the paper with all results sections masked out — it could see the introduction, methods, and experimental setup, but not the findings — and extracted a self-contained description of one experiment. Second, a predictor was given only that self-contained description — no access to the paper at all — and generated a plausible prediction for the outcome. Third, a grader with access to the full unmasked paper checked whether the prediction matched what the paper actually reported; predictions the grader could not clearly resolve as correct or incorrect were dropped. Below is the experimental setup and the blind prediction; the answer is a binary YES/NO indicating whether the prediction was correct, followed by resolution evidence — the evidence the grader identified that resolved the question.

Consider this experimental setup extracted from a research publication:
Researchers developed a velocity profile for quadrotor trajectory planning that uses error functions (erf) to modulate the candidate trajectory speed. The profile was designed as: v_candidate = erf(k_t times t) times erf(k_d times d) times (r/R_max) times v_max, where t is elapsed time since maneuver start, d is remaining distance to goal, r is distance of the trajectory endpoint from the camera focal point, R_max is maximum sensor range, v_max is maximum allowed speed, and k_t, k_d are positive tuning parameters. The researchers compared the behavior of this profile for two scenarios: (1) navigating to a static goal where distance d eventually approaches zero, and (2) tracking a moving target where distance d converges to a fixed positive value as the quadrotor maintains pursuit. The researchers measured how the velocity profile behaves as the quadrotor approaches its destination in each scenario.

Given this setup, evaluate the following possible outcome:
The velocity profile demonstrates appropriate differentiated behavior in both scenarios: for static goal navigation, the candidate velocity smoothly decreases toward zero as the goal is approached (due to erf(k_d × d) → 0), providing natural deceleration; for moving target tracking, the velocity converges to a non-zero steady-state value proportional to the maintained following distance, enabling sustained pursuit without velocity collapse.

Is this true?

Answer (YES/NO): YES